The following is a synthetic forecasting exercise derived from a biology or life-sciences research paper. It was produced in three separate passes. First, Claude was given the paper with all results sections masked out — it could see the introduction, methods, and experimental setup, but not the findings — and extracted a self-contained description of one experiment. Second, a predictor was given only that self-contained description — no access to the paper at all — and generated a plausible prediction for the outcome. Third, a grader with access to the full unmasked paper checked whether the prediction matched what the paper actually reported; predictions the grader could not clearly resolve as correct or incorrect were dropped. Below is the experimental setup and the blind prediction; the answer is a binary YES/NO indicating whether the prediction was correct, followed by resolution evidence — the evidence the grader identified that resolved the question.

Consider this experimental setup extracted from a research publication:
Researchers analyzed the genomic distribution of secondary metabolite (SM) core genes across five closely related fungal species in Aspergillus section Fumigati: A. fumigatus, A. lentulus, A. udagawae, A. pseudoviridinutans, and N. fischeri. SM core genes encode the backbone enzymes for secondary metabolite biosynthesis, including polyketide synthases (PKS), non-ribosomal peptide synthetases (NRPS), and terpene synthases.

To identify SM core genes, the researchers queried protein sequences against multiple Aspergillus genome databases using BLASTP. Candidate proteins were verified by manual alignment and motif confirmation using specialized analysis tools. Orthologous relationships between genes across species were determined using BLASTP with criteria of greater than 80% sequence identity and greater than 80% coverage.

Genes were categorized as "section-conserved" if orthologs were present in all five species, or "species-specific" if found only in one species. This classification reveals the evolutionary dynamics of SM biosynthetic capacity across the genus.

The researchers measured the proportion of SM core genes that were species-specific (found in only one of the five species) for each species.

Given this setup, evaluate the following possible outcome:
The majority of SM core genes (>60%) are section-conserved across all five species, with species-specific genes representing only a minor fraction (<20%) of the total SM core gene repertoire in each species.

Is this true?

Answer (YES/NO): NO